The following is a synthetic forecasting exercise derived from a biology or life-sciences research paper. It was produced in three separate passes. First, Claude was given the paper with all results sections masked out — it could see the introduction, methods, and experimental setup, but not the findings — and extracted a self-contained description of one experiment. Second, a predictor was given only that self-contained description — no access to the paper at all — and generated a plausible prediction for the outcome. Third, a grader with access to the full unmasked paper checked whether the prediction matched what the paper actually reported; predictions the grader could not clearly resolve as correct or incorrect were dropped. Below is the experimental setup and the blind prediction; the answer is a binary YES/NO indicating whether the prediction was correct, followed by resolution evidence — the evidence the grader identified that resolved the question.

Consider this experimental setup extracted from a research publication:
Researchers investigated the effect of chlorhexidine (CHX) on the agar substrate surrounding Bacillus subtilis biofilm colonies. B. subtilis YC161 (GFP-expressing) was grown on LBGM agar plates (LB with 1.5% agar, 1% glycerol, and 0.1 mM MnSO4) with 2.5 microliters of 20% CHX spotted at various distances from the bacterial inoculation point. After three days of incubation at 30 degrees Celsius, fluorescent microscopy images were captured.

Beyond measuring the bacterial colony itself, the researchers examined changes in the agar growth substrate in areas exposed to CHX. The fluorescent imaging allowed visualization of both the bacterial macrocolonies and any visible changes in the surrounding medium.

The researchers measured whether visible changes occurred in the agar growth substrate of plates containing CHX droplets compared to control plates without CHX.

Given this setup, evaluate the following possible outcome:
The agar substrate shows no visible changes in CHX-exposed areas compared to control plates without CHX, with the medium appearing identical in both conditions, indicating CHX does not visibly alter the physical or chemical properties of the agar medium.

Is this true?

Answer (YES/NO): NO